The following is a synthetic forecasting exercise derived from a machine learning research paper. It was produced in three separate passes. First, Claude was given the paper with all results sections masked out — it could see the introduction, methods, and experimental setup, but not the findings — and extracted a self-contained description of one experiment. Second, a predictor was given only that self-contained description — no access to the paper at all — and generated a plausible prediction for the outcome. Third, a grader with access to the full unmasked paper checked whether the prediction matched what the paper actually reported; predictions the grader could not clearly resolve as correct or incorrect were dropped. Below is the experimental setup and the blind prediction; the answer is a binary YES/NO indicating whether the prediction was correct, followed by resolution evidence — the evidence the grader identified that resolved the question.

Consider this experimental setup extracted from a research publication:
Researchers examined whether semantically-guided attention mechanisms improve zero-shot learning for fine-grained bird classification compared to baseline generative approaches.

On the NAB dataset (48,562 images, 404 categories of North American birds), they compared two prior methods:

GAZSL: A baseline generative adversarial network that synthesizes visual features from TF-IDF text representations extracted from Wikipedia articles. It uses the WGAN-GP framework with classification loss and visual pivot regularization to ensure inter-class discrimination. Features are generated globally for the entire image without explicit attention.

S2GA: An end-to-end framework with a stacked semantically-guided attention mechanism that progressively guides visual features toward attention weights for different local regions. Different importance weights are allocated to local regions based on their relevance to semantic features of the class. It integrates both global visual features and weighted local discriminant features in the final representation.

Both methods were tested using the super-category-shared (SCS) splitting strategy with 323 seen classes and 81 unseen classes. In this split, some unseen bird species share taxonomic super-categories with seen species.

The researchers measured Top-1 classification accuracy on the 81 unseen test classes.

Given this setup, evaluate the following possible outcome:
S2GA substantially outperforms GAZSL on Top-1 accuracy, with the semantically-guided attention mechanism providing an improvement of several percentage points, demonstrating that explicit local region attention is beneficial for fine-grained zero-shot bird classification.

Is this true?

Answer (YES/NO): YES